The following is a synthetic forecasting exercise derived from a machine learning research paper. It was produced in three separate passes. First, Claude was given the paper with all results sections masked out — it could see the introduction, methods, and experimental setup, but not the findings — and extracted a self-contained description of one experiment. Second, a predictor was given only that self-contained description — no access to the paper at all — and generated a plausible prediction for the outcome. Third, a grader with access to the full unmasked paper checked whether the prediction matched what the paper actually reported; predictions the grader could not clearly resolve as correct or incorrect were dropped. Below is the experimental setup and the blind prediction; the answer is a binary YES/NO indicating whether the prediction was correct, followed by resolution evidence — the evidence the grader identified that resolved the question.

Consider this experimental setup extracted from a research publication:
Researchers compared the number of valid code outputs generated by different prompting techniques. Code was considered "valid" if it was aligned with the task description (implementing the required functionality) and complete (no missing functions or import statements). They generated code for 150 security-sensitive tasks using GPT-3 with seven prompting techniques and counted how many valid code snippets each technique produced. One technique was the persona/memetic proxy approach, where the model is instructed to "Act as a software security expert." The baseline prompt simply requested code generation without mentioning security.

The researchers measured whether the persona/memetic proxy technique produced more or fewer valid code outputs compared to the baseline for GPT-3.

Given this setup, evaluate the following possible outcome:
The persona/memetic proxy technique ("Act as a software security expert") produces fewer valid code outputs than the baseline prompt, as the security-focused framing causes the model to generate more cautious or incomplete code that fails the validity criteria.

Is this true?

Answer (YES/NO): NO